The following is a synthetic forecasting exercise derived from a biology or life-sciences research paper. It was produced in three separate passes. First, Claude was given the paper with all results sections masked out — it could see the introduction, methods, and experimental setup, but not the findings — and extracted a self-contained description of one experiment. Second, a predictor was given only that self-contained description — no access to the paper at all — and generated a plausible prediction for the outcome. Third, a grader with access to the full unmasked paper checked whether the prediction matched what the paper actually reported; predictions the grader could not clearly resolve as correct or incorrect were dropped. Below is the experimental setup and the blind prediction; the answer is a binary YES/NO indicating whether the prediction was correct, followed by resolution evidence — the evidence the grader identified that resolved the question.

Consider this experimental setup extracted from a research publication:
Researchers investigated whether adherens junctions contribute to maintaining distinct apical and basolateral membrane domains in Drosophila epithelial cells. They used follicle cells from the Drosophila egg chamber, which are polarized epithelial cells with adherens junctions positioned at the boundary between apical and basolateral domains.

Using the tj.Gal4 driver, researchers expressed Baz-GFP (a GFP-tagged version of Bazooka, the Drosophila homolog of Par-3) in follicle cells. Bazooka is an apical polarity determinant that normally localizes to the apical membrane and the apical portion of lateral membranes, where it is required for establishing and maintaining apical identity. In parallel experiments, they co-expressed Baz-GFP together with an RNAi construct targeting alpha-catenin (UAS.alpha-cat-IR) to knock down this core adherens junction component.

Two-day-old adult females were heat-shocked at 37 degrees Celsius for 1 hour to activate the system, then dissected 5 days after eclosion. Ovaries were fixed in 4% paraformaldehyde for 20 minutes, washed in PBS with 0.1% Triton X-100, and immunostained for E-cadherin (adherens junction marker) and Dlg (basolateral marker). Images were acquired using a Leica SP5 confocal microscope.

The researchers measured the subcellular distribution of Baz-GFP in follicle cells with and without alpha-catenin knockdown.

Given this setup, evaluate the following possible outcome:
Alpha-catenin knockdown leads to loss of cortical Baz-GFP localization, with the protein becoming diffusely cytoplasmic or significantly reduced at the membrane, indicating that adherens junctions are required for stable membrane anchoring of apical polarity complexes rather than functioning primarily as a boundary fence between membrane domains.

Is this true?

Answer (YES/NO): NO